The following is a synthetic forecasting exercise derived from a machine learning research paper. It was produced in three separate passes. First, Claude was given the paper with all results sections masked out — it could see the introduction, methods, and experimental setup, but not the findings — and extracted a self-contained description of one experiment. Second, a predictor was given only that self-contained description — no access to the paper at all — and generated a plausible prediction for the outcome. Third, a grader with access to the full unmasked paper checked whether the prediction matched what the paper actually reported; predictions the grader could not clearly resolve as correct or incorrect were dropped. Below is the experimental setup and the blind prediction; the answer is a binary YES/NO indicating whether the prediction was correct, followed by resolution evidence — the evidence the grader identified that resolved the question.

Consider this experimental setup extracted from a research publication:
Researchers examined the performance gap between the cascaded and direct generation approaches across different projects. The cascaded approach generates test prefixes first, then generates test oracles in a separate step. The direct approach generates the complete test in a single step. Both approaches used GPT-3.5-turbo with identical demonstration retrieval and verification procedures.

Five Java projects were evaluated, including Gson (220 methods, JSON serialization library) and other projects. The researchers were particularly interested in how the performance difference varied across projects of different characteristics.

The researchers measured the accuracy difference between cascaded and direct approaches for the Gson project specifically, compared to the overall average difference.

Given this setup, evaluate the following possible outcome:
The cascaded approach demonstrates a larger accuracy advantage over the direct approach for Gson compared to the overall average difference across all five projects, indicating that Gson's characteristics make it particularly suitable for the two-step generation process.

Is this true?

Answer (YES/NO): YES